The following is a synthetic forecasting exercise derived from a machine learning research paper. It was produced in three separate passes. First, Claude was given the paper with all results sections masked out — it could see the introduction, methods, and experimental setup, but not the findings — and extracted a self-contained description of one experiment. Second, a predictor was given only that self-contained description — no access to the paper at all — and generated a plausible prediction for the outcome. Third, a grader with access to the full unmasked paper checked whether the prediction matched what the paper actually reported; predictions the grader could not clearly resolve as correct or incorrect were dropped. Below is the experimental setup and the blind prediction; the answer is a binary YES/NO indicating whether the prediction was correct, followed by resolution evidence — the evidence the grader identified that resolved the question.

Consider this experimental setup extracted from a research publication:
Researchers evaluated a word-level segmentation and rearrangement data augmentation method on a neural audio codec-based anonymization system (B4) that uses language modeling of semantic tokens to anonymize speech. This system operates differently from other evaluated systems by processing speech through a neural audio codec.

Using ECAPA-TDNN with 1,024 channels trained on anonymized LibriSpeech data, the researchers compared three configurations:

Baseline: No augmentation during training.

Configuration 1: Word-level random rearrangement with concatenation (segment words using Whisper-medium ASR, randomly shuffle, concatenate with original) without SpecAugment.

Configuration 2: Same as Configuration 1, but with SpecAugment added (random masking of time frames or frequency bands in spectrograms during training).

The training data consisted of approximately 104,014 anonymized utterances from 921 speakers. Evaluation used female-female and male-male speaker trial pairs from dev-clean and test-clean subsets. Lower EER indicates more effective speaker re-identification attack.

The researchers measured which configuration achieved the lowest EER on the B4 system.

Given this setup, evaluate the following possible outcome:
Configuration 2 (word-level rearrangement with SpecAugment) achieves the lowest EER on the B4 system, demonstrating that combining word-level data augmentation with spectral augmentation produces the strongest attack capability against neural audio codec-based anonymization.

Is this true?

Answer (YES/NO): NO